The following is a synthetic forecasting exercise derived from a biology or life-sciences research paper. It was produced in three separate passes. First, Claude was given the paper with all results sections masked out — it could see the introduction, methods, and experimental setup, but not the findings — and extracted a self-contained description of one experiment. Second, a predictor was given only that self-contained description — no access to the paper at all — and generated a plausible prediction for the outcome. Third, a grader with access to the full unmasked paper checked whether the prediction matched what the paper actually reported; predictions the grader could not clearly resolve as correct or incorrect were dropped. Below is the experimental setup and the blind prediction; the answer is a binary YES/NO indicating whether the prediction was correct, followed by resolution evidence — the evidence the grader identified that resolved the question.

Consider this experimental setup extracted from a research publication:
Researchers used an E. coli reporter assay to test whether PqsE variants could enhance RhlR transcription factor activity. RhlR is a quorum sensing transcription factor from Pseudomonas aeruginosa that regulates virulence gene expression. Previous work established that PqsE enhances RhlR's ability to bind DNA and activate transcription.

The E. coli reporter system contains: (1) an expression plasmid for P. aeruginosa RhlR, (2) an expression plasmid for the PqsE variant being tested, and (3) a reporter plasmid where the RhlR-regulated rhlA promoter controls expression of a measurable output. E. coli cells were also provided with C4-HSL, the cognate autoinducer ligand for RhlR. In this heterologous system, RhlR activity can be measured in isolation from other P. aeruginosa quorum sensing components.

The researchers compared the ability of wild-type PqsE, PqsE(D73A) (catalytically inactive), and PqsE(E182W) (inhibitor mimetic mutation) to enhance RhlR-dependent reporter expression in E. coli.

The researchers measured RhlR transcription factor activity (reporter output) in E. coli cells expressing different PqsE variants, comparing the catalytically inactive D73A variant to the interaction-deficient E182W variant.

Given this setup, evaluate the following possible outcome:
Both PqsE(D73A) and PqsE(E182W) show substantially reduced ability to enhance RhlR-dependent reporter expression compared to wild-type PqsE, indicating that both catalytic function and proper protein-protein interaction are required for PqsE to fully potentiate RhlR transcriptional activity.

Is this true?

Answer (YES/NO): NO